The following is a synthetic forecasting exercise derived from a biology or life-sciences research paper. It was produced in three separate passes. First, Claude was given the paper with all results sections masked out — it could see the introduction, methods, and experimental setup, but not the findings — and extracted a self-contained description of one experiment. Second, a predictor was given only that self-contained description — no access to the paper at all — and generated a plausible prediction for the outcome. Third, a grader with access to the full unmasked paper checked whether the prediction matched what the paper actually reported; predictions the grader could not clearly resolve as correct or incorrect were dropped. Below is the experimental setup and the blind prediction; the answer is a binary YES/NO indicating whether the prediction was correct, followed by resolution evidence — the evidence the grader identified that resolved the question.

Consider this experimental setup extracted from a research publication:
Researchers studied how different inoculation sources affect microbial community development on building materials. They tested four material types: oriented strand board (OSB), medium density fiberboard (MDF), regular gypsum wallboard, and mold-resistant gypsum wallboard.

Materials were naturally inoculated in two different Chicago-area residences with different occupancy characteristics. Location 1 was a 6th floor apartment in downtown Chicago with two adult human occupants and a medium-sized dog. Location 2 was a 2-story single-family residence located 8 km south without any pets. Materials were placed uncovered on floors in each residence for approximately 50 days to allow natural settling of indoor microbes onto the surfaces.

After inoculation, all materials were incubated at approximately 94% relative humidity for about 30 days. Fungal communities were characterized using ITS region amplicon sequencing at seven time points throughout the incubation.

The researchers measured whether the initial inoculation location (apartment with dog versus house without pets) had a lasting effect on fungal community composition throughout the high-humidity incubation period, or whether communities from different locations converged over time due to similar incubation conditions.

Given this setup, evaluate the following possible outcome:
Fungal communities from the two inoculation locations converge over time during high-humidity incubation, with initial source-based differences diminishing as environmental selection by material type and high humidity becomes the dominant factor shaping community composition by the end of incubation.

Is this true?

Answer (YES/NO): NO